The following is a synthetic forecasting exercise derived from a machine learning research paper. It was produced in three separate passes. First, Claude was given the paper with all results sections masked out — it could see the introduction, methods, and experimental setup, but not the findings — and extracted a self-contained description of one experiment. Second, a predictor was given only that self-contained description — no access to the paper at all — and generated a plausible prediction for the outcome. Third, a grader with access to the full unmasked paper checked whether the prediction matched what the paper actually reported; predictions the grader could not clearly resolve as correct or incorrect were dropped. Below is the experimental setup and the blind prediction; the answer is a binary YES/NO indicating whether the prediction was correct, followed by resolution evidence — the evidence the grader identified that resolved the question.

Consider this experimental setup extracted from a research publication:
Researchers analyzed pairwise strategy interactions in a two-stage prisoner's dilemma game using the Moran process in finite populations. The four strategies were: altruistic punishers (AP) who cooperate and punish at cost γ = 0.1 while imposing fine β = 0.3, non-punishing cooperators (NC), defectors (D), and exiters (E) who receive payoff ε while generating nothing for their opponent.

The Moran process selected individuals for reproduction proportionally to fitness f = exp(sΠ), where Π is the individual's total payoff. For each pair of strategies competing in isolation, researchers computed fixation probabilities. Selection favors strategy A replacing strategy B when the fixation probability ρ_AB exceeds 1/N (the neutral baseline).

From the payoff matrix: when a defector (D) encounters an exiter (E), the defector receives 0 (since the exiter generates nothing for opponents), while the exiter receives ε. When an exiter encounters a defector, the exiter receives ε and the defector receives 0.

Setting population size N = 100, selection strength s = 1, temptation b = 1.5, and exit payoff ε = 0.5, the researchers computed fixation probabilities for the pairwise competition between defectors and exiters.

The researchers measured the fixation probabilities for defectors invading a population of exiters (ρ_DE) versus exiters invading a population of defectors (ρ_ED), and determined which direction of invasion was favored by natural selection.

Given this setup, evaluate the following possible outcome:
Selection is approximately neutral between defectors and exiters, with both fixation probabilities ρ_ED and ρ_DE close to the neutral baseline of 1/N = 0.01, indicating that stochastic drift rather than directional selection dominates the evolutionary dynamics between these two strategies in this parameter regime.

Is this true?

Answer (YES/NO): NO